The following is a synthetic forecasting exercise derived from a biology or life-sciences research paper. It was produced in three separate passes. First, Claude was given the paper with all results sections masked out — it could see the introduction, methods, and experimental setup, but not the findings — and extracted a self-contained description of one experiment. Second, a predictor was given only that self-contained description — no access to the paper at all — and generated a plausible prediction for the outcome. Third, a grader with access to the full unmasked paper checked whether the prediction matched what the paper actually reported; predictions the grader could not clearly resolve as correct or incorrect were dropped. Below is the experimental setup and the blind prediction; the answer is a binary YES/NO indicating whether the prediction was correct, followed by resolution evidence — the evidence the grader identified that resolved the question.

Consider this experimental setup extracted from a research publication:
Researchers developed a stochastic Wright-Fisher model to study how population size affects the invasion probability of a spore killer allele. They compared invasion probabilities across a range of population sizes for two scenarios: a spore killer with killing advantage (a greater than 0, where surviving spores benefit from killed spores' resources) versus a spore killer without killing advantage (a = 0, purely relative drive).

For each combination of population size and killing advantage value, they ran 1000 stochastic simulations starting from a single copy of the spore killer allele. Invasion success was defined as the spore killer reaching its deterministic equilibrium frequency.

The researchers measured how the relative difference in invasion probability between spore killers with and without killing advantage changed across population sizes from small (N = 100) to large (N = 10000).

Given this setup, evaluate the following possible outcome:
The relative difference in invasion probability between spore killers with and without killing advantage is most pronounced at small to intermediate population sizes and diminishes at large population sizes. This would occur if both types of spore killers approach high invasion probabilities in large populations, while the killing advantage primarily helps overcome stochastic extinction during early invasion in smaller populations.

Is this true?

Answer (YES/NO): NO